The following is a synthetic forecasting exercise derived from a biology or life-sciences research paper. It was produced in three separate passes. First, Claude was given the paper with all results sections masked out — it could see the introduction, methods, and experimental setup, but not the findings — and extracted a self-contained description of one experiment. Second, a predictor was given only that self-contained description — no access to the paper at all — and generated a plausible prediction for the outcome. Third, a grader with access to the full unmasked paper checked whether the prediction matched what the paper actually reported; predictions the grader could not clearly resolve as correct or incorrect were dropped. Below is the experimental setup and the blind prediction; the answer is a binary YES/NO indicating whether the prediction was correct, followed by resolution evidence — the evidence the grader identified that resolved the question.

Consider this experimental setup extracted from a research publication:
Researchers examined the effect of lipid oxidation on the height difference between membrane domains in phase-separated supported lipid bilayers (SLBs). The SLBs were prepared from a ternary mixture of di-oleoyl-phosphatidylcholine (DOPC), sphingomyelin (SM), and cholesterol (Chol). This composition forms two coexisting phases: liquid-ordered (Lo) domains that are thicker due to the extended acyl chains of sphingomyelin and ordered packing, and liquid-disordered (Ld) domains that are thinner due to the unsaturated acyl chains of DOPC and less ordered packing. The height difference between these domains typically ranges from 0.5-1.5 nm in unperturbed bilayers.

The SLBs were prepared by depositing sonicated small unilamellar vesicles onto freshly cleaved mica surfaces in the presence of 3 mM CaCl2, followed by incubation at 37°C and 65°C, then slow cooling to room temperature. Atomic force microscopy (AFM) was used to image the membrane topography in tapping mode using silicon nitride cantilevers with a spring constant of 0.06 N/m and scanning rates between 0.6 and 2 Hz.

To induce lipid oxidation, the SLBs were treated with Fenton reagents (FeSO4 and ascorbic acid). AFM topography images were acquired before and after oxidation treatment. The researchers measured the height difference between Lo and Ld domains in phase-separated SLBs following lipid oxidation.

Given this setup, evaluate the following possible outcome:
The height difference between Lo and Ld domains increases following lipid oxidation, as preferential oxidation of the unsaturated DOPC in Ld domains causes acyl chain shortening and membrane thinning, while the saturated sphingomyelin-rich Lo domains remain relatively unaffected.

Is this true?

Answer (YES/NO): NO